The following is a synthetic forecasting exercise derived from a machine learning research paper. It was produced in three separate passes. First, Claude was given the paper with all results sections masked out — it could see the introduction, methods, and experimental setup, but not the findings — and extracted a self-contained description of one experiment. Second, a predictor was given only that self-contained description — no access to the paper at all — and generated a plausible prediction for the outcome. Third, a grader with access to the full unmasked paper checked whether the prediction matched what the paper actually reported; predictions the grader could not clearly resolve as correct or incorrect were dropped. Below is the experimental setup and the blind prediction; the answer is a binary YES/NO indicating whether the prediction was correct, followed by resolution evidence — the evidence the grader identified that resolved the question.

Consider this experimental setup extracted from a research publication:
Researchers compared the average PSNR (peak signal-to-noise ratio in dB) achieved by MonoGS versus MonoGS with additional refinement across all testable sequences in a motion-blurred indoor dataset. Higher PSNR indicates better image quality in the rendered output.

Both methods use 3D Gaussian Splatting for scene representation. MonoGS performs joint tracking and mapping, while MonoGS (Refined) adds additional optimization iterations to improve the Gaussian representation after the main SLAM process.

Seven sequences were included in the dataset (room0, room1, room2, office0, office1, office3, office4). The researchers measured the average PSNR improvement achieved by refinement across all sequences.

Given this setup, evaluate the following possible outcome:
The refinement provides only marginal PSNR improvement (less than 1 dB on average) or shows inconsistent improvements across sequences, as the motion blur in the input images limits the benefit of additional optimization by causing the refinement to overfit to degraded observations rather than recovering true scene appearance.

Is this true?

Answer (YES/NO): YES